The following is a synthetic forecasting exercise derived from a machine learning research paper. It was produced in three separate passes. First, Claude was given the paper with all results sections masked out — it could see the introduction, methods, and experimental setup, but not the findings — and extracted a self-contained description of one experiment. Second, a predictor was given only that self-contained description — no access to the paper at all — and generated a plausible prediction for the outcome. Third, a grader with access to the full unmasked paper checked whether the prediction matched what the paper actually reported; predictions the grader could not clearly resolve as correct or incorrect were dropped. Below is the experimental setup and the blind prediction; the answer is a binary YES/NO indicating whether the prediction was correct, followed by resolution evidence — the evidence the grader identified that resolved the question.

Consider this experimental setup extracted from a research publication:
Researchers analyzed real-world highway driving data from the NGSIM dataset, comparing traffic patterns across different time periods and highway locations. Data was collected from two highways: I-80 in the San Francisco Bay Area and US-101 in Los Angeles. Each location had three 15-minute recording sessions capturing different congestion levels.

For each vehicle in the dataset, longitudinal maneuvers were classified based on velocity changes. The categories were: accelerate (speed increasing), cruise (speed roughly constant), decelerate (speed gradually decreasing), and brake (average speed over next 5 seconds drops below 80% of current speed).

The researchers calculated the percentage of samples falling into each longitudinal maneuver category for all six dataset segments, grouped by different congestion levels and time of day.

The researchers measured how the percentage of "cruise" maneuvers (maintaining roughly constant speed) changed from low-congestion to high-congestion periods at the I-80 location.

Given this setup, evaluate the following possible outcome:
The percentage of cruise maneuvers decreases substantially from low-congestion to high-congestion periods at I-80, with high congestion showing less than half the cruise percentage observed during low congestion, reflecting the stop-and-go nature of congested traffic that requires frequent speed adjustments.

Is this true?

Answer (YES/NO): NO